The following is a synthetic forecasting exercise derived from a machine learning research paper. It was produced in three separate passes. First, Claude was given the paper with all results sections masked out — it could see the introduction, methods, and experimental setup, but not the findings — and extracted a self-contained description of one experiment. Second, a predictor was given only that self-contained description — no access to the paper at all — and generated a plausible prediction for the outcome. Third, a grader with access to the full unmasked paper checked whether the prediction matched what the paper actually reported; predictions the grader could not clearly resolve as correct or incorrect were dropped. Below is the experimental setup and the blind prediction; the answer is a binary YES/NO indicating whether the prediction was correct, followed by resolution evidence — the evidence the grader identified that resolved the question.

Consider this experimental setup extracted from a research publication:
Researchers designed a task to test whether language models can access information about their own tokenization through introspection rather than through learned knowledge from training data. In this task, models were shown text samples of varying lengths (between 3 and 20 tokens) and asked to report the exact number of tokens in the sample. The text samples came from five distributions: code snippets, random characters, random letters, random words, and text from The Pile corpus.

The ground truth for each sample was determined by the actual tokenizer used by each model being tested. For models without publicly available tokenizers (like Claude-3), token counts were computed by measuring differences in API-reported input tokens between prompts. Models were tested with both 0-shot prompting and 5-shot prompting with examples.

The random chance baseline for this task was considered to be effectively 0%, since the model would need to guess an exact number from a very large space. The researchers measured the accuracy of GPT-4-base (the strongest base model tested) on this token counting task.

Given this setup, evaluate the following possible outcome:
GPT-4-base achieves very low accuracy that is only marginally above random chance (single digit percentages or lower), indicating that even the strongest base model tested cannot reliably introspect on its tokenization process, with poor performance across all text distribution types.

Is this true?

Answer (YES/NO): NO